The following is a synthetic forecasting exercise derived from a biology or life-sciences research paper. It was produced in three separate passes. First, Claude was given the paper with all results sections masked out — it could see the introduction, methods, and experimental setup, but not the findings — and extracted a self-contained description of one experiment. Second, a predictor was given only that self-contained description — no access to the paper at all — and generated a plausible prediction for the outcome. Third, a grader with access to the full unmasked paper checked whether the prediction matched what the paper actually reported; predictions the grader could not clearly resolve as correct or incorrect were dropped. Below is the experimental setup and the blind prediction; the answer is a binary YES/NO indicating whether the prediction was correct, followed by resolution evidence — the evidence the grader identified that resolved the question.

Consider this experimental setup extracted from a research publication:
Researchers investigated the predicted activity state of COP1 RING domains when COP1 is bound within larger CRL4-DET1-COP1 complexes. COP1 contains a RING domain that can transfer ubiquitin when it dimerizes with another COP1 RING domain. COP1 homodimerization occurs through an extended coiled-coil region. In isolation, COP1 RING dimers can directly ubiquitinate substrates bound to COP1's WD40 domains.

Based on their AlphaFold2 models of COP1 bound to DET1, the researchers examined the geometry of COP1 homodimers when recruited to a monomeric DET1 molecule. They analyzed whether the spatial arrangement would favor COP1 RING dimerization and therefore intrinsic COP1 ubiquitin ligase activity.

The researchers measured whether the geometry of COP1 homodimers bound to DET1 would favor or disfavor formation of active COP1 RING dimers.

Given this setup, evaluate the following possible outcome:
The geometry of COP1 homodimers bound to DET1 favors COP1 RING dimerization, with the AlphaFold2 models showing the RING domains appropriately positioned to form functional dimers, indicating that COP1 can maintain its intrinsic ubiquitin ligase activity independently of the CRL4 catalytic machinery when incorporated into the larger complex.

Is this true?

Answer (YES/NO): NO